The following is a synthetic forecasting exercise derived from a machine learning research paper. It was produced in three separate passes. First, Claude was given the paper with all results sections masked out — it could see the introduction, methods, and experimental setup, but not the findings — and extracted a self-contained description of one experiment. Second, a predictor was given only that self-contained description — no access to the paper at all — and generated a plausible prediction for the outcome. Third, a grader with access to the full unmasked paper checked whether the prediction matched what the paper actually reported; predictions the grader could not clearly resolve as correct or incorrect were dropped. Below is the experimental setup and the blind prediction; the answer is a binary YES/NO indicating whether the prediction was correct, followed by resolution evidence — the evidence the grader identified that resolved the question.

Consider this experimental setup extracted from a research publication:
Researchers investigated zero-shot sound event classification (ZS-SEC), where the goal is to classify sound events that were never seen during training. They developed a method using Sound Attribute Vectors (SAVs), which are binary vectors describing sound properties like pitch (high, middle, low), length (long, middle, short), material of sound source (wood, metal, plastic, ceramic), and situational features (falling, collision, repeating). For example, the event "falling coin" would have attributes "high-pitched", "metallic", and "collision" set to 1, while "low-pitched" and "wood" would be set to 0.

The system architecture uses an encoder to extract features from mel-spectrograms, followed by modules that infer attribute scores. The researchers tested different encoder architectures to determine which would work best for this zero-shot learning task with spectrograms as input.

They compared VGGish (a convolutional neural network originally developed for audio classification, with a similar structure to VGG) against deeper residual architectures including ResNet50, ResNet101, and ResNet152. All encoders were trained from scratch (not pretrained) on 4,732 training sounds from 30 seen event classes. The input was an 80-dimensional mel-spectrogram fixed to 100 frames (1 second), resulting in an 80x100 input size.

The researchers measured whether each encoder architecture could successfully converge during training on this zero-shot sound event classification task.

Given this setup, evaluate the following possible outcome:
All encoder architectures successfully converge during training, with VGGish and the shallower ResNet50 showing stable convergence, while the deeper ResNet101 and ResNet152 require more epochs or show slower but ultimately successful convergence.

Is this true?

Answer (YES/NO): NO